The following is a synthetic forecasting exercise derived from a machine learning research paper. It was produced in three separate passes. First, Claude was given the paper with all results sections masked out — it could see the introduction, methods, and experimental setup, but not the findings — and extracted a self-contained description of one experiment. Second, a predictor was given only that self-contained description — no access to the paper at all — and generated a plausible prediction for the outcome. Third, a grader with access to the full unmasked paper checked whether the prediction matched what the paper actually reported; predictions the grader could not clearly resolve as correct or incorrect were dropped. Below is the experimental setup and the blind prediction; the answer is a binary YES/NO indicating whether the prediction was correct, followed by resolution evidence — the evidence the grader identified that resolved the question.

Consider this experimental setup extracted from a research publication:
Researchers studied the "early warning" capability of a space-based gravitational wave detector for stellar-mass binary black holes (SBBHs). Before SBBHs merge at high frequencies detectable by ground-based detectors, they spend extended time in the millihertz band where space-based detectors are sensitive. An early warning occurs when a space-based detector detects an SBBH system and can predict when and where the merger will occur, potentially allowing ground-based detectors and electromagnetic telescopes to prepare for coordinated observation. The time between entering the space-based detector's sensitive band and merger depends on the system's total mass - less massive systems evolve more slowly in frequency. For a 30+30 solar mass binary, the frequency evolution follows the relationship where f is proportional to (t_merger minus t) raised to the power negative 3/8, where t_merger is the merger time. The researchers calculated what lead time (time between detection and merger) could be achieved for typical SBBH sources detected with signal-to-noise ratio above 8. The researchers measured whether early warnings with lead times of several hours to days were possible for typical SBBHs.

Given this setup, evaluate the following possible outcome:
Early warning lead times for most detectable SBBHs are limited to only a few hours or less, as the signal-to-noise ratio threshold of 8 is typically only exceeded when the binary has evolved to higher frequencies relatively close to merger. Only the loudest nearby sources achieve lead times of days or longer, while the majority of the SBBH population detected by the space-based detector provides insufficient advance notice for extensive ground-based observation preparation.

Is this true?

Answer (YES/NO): NO